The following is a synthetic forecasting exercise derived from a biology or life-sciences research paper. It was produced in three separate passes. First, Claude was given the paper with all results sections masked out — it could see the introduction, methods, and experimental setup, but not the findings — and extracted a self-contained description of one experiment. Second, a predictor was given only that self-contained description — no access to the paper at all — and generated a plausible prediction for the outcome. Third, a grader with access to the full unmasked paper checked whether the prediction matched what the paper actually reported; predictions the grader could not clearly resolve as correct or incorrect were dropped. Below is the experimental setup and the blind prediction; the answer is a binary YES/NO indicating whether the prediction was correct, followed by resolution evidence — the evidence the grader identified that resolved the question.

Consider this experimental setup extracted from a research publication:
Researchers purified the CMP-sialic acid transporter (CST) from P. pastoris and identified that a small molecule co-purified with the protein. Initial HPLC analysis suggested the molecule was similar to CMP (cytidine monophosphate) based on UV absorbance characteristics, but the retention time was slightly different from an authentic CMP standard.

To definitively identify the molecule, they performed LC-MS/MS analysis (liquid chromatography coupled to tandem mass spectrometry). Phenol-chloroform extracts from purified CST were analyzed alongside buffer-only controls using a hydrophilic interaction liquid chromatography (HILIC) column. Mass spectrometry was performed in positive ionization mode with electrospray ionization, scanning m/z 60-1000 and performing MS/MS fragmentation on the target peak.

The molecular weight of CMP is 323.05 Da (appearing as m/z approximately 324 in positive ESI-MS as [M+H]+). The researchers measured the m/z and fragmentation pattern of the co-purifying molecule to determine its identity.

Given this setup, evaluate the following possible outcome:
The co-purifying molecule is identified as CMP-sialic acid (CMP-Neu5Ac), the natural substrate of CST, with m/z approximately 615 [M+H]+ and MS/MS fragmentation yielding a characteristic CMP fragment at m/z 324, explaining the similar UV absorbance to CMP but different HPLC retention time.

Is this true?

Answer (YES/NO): NO